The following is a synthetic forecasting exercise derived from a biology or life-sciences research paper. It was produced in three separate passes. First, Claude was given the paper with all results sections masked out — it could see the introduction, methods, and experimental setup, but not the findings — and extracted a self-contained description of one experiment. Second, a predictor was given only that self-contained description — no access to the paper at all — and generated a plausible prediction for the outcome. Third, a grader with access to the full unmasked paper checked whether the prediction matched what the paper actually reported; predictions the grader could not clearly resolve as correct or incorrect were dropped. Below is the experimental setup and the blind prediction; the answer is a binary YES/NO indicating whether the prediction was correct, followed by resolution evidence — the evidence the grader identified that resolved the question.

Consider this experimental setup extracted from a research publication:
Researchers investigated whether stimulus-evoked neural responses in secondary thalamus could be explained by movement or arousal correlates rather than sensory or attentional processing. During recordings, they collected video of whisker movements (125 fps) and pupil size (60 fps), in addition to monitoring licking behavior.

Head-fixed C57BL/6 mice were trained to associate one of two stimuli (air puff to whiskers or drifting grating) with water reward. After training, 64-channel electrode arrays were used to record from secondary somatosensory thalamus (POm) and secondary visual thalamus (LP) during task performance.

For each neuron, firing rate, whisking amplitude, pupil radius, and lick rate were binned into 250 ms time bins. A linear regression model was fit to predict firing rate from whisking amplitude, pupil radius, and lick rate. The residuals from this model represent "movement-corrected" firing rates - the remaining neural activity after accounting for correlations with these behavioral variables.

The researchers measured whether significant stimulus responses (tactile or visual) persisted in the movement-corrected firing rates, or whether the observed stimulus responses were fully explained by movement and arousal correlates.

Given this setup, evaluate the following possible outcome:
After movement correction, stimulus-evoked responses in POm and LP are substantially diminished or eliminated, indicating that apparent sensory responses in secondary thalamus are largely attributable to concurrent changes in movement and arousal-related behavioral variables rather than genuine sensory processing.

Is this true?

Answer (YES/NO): NO